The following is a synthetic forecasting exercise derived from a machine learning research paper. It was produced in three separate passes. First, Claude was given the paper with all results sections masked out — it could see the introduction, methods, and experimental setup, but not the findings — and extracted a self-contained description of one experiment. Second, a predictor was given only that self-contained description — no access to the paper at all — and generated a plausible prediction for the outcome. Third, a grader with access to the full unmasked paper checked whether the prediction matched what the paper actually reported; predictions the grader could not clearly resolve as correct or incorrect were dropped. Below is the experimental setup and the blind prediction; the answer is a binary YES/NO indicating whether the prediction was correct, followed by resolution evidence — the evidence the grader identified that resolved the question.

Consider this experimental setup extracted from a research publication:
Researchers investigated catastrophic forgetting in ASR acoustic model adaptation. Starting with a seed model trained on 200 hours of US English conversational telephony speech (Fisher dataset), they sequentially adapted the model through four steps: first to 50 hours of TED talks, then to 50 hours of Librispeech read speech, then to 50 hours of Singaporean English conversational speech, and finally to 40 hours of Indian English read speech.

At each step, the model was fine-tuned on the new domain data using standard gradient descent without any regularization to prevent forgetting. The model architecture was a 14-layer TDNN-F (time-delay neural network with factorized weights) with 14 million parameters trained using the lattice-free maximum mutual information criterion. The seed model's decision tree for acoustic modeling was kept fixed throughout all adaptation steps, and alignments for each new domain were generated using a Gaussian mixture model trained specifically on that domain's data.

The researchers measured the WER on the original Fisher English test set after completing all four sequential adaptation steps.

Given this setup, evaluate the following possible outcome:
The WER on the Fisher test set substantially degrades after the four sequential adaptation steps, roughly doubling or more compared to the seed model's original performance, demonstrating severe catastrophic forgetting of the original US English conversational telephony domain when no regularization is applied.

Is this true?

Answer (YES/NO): YES